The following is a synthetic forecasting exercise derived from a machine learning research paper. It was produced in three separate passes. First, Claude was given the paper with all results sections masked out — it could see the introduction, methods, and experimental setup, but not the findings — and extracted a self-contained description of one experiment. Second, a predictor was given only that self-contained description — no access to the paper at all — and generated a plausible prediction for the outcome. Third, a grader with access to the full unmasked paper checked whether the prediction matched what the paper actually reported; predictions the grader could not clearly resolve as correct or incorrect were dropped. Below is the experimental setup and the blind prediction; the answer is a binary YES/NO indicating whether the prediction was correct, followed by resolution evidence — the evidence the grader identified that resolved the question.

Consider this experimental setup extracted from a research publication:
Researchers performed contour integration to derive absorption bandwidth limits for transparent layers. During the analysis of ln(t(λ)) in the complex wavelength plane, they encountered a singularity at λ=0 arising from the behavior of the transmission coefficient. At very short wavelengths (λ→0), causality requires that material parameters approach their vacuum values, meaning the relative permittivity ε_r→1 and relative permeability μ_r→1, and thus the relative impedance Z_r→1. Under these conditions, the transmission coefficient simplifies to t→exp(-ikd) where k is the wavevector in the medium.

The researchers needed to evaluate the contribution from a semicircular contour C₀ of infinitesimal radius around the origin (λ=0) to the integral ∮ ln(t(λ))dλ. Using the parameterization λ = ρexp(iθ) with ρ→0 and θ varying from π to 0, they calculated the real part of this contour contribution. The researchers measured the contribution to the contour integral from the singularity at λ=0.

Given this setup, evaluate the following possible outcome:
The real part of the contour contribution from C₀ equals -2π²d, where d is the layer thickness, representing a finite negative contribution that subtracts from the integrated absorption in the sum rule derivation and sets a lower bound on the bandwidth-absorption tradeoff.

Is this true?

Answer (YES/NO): YES